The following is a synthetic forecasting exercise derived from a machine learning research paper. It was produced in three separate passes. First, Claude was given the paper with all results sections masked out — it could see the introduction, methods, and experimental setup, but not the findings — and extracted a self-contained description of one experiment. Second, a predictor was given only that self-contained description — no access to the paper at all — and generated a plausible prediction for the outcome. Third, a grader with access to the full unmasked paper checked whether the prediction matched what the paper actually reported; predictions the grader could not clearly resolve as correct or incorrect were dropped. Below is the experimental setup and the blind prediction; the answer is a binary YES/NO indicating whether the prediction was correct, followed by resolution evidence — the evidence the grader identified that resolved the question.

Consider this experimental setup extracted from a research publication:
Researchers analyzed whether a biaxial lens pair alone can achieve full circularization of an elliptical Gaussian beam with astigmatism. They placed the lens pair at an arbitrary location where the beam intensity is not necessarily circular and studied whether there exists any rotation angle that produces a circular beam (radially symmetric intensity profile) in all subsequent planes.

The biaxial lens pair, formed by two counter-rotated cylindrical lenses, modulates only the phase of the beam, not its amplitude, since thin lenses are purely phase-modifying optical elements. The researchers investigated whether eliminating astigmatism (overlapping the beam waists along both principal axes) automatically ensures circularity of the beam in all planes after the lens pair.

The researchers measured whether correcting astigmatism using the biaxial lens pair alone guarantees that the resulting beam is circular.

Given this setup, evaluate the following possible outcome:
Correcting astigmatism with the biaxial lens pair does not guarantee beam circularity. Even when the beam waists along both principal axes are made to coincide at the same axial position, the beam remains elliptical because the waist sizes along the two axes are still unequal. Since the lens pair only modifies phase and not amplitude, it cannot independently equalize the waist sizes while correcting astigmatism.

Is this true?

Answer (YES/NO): YES